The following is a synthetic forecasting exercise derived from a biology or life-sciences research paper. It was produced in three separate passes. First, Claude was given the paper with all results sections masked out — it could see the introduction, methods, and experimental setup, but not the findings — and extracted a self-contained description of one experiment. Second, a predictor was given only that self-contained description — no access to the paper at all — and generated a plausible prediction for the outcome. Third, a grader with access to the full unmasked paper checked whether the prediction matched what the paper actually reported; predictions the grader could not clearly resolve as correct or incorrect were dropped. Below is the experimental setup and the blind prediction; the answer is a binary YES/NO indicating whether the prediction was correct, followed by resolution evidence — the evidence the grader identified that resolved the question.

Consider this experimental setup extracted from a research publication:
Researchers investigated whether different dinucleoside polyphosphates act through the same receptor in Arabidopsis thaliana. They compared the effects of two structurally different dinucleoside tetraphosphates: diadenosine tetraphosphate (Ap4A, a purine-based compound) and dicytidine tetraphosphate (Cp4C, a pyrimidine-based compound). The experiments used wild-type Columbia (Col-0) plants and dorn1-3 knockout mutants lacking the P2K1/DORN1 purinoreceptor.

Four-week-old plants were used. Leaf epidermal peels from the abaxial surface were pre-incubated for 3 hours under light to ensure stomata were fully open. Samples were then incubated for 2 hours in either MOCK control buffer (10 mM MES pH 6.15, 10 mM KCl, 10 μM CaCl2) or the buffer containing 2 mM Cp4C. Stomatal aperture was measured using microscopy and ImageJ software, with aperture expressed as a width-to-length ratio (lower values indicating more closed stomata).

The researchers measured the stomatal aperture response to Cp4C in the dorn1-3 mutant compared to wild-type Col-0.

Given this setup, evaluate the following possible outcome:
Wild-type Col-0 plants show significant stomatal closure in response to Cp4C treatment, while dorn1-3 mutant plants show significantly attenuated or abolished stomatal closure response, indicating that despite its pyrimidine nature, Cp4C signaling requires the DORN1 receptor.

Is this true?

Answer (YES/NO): NO